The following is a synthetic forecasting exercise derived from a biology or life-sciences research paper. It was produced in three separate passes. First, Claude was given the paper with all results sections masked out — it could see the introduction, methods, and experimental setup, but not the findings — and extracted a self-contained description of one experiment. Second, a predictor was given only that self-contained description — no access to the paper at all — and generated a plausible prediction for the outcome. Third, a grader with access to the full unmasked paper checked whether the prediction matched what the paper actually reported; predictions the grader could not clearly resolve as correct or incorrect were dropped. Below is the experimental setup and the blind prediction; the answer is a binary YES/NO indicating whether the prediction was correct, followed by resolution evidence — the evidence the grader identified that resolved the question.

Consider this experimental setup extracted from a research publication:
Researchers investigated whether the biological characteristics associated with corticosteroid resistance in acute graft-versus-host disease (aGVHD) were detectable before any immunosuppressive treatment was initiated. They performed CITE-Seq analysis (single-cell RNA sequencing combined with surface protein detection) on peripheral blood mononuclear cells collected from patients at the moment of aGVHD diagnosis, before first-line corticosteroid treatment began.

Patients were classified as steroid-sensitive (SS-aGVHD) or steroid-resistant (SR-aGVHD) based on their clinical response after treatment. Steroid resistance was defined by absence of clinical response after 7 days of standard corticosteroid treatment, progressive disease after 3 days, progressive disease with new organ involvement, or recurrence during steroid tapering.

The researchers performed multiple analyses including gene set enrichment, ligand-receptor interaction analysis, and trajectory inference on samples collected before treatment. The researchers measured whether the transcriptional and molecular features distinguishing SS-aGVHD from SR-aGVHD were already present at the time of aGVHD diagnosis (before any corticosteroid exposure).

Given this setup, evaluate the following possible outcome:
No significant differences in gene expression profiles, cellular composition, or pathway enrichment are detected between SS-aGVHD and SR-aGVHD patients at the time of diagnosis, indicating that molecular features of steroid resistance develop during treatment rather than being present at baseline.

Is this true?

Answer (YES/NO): NO